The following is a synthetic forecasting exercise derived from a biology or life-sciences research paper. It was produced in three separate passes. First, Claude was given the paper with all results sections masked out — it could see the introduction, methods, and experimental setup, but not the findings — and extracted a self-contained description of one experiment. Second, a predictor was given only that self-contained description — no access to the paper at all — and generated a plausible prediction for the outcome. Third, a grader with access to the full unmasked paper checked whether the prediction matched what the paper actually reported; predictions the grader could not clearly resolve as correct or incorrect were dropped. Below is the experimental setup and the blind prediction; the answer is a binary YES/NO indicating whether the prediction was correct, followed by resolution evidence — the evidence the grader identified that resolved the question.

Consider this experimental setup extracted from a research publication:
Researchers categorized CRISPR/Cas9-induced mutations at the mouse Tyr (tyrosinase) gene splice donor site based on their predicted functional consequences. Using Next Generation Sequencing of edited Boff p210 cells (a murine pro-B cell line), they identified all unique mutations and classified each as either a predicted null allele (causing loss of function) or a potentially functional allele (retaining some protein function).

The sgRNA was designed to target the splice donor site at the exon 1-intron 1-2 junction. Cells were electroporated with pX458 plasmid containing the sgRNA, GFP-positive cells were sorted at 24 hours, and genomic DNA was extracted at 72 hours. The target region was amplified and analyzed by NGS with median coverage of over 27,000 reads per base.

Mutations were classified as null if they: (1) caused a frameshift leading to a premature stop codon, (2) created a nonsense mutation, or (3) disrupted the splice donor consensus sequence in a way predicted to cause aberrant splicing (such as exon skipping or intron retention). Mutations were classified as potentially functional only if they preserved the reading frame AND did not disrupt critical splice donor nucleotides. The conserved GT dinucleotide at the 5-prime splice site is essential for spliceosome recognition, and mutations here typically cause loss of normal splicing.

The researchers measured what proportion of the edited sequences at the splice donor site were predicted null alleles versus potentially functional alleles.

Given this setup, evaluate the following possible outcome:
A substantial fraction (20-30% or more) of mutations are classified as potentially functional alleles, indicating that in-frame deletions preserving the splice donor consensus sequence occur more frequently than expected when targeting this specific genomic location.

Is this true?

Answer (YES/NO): NO